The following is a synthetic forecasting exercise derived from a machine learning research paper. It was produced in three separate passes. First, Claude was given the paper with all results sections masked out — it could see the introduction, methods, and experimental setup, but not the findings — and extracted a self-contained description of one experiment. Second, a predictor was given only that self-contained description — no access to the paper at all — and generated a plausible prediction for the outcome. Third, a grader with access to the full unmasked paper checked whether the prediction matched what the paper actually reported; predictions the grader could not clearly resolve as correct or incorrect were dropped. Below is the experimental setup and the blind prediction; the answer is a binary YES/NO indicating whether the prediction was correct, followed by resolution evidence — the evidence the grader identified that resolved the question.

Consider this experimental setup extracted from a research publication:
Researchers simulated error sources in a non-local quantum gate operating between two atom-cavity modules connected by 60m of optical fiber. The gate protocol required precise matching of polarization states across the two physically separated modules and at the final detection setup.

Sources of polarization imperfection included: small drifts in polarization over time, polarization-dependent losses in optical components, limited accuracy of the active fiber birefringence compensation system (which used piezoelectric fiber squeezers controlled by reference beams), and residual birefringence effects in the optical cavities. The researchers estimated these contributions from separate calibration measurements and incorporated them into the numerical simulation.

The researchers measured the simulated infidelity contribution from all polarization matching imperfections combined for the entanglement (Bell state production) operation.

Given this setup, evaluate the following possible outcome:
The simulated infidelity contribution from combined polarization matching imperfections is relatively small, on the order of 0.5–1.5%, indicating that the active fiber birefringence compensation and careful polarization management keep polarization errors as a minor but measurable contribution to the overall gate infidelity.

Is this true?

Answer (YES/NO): NO